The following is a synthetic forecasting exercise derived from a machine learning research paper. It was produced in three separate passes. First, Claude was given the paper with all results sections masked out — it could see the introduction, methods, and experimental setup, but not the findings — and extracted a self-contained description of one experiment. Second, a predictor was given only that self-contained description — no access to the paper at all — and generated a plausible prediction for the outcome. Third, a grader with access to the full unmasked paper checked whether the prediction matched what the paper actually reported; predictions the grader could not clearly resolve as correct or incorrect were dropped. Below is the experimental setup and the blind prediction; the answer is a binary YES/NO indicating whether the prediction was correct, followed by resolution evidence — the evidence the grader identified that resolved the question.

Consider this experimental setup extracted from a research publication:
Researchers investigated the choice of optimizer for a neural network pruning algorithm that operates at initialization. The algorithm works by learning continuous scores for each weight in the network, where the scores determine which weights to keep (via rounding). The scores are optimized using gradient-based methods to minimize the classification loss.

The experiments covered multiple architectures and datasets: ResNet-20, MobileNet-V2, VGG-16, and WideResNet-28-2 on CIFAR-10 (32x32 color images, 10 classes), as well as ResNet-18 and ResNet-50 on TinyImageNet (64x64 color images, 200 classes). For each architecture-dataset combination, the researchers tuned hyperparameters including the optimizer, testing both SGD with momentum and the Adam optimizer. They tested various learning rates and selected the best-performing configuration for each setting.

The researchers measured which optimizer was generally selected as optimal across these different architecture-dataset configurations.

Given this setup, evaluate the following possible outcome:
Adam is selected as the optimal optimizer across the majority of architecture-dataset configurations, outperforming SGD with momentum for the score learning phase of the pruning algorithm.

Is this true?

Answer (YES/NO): NO